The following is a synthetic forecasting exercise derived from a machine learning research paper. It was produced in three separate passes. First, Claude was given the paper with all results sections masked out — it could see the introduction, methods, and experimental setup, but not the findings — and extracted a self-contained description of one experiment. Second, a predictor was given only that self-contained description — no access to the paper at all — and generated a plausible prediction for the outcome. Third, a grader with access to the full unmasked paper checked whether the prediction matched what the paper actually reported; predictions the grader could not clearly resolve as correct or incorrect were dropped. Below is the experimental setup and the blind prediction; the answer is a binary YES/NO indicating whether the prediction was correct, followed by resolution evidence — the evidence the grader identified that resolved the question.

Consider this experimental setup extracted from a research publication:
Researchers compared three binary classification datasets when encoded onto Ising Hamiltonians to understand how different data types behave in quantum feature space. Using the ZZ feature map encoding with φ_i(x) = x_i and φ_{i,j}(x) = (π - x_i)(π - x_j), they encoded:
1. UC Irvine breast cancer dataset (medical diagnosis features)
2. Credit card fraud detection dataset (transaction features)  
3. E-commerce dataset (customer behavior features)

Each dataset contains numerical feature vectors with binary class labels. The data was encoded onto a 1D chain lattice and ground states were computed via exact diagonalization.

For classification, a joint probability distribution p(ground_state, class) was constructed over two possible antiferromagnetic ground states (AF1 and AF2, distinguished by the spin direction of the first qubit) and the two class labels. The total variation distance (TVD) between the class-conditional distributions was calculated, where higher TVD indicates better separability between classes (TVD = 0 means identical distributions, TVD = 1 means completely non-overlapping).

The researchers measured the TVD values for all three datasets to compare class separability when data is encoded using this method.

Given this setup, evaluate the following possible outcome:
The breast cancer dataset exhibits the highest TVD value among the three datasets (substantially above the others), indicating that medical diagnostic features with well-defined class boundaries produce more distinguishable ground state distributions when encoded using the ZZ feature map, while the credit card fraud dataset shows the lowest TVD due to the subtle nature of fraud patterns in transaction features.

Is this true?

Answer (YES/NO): NO